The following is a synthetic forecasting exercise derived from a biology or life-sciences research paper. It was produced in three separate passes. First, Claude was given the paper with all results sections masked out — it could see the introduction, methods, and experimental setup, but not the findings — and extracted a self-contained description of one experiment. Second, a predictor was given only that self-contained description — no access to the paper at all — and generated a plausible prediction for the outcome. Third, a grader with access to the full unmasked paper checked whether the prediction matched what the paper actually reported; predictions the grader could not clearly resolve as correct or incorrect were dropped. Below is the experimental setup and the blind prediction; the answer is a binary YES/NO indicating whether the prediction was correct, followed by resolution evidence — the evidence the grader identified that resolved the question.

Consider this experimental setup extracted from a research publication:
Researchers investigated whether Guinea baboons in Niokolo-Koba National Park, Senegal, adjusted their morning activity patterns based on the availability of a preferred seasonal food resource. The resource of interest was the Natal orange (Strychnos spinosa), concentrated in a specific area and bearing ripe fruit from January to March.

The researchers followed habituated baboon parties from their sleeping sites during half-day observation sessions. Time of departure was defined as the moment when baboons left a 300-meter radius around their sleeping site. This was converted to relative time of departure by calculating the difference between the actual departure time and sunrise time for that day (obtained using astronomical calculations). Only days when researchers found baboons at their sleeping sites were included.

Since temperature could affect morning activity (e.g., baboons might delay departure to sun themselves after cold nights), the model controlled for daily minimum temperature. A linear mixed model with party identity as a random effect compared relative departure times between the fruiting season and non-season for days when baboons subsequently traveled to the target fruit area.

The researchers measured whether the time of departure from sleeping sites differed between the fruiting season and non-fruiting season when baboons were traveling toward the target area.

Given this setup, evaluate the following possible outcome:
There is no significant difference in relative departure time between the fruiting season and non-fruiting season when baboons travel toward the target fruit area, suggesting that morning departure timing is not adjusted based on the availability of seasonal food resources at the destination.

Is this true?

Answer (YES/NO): NO